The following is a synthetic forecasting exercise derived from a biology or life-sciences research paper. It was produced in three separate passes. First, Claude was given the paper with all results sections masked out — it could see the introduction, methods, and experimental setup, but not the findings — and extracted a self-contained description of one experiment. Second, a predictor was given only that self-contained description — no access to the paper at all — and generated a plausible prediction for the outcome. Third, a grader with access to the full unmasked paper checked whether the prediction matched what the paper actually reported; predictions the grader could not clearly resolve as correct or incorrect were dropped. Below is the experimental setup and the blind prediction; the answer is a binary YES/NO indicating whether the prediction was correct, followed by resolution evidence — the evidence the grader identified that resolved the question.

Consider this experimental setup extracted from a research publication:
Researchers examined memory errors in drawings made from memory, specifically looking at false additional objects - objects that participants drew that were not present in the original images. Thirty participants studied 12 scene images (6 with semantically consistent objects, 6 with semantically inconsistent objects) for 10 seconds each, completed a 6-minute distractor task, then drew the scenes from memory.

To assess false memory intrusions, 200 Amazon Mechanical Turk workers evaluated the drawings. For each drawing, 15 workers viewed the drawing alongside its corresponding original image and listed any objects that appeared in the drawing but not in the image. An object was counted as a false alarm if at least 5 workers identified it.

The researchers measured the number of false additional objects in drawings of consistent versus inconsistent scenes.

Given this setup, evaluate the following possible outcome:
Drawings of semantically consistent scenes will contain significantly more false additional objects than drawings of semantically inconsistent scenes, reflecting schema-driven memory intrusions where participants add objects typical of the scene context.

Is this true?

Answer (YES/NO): NO